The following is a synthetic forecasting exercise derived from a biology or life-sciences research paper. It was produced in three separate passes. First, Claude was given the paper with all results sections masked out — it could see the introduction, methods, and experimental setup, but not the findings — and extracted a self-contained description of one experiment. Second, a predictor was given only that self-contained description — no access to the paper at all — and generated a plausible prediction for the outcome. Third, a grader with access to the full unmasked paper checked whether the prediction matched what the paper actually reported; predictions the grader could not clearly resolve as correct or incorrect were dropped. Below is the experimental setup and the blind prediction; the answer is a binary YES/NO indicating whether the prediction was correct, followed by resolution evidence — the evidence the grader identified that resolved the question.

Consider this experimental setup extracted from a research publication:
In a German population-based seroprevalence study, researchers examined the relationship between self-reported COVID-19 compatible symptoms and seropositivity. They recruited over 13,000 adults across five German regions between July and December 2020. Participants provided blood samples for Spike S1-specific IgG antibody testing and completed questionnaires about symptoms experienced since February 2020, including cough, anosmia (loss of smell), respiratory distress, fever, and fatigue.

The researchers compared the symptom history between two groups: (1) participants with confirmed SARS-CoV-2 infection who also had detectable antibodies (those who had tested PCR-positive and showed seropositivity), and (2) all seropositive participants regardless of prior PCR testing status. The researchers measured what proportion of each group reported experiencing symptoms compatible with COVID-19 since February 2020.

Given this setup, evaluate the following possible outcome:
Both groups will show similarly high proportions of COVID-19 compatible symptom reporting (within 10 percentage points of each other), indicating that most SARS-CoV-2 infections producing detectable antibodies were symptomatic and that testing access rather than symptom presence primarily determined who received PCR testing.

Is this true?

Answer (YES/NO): NO